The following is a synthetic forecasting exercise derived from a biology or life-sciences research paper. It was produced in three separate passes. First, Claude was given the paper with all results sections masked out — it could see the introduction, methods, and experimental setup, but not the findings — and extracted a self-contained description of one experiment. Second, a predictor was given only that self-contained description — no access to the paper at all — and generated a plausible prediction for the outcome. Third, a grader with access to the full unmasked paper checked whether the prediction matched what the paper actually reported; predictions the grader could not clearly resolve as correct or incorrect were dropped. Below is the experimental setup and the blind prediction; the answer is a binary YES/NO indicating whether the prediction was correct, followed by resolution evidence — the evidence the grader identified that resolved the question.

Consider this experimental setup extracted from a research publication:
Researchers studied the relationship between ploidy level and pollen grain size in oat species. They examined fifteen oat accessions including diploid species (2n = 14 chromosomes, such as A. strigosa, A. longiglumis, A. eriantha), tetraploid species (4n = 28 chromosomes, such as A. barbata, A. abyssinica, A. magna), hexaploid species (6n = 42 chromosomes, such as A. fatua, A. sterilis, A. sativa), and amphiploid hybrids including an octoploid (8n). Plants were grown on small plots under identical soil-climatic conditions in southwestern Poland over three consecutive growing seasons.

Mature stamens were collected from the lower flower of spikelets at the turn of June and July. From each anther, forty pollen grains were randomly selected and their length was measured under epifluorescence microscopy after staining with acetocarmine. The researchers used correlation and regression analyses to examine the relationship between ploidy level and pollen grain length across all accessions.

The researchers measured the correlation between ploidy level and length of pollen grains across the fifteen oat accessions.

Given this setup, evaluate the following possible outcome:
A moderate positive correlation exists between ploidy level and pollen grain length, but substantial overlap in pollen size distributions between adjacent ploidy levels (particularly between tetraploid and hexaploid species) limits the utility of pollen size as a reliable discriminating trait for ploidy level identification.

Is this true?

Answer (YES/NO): NO